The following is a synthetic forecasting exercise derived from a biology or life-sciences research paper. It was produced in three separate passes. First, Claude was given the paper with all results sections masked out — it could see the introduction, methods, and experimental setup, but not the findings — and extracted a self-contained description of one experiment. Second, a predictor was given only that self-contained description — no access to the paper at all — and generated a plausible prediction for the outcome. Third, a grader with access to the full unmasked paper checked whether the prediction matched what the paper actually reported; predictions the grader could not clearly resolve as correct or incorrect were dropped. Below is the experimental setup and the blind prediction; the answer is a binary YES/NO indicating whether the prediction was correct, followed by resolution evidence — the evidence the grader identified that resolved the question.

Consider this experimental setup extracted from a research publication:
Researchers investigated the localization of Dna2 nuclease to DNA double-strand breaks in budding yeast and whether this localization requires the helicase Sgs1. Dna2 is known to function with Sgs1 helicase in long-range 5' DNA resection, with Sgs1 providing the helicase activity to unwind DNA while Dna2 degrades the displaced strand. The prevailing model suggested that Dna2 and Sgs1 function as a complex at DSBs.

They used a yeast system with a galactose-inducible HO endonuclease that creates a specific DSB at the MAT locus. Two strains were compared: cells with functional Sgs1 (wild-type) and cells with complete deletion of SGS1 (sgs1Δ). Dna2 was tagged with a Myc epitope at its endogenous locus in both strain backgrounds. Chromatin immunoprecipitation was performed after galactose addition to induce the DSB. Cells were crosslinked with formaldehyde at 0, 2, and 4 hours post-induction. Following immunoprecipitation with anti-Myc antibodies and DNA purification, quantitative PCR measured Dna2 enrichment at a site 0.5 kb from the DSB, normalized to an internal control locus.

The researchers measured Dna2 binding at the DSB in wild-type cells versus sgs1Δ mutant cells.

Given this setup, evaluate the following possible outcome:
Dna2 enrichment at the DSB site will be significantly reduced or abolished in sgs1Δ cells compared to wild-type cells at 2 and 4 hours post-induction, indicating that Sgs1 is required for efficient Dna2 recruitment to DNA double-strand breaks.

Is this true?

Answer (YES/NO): YES